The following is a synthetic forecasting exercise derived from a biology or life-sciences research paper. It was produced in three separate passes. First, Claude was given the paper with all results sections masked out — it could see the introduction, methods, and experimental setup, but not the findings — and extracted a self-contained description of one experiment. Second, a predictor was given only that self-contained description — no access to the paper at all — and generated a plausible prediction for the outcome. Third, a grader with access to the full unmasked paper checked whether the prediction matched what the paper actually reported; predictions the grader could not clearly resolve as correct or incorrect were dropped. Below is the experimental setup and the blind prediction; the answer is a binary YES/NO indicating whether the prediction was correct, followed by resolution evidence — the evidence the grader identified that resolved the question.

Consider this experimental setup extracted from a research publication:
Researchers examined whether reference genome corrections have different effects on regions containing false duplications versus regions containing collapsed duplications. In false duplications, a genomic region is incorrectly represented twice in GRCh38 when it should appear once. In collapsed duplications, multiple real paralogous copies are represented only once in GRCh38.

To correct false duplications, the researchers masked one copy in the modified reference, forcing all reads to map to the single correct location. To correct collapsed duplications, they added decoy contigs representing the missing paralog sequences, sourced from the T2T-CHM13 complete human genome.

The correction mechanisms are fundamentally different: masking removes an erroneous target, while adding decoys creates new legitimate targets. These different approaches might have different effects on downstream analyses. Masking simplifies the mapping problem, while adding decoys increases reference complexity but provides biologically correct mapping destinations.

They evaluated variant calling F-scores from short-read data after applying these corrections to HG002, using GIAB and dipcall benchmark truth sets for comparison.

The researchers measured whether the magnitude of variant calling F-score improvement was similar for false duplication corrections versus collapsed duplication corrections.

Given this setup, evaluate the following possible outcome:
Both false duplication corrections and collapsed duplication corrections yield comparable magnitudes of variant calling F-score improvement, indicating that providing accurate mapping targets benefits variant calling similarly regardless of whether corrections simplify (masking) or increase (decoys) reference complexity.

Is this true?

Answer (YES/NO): NO